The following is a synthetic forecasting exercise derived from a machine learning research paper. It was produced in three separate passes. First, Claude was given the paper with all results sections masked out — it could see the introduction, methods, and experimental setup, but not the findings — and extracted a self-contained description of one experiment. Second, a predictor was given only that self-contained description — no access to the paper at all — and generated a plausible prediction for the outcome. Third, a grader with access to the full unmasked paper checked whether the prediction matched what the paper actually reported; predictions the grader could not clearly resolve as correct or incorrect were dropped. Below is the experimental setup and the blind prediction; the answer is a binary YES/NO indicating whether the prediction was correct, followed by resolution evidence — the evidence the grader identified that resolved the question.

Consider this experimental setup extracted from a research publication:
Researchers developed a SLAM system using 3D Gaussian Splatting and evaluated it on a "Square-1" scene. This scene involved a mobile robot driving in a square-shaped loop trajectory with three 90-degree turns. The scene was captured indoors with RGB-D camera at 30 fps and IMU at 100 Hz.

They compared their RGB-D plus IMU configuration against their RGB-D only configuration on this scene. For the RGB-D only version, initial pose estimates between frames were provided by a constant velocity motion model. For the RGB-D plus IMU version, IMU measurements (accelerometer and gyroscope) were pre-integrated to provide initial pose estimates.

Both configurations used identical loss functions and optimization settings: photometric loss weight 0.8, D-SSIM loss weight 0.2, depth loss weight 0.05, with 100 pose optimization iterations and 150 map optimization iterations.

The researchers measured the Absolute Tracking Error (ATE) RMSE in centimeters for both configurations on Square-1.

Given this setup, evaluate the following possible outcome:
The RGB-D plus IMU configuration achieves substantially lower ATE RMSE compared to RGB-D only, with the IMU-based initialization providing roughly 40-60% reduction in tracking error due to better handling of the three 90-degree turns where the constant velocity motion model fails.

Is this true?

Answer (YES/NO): NO